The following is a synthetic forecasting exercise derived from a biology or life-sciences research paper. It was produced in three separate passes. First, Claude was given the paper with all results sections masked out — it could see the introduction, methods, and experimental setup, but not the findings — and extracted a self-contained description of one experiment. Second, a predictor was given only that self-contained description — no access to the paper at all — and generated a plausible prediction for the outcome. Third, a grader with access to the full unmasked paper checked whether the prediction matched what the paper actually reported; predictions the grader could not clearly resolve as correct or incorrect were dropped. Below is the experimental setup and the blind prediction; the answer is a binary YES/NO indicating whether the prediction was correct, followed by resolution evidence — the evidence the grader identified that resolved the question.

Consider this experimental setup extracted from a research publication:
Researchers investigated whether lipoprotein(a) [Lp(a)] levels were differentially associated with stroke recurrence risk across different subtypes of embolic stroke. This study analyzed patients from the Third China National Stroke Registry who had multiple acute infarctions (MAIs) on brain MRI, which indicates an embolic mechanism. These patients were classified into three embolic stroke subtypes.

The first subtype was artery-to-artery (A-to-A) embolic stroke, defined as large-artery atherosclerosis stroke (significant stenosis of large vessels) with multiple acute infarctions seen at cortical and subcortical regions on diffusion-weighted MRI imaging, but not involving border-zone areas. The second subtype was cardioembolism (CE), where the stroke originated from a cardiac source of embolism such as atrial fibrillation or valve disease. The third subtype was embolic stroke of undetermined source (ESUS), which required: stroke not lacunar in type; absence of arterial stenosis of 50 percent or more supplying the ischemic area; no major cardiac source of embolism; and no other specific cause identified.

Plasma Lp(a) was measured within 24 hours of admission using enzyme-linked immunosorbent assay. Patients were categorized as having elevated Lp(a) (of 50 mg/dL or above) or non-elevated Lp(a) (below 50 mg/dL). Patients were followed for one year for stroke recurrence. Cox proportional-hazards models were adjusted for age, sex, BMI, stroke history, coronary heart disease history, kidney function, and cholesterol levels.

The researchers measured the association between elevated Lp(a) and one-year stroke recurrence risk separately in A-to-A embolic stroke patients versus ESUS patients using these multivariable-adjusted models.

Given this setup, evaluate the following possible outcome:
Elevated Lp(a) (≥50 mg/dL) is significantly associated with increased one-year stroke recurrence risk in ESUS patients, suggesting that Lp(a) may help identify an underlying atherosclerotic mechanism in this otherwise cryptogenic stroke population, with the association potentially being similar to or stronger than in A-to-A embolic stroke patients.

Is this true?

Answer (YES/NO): YES